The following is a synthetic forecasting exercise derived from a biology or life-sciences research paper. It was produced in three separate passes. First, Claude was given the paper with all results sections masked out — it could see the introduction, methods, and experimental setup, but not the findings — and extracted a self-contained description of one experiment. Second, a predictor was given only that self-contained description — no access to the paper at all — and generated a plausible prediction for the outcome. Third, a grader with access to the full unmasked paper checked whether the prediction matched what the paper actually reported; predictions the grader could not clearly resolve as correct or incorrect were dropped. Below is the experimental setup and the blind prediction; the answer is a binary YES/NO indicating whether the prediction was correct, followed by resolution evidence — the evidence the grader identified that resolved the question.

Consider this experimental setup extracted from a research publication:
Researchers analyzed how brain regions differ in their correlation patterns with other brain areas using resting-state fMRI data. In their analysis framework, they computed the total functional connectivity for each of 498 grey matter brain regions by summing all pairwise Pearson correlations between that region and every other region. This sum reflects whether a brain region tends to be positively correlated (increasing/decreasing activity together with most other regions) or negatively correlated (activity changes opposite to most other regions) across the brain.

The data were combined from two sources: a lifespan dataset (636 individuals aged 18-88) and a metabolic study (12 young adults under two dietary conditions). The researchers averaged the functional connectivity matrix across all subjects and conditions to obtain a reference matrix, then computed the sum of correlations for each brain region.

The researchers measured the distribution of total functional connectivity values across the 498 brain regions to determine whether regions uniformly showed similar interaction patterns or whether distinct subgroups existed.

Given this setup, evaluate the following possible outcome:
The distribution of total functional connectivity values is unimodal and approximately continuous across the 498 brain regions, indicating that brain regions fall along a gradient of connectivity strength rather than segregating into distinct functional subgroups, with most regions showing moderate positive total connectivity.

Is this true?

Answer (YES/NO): NO